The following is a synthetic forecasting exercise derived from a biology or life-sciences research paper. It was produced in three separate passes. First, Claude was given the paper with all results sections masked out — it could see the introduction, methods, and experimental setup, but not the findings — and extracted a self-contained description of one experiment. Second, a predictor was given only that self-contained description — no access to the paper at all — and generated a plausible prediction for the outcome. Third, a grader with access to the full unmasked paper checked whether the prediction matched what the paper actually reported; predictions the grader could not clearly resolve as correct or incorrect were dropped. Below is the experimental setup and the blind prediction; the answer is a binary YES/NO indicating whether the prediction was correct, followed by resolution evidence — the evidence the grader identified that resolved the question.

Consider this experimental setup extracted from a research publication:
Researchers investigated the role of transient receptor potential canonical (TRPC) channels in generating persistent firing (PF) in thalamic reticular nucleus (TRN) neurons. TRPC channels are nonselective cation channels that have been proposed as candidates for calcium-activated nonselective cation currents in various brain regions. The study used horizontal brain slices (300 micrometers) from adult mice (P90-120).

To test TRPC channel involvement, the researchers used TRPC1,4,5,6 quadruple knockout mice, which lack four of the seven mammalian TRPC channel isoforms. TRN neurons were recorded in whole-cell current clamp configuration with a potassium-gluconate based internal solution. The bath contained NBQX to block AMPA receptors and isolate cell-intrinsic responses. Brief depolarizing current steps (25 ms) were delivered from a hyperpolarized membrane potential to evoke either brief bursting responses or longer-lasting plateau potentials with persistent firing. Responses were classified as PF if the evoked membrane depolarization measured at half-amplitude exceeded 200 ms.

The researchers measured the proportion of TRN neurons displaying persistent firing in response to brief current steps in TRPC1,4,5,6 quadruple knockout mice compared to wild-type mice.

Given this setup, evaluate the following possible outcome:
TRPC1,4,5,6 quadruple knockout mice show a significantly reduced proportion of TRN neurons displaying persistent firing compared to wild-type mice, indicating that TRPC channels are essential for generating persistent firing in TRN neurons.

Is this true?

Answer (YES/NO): NO